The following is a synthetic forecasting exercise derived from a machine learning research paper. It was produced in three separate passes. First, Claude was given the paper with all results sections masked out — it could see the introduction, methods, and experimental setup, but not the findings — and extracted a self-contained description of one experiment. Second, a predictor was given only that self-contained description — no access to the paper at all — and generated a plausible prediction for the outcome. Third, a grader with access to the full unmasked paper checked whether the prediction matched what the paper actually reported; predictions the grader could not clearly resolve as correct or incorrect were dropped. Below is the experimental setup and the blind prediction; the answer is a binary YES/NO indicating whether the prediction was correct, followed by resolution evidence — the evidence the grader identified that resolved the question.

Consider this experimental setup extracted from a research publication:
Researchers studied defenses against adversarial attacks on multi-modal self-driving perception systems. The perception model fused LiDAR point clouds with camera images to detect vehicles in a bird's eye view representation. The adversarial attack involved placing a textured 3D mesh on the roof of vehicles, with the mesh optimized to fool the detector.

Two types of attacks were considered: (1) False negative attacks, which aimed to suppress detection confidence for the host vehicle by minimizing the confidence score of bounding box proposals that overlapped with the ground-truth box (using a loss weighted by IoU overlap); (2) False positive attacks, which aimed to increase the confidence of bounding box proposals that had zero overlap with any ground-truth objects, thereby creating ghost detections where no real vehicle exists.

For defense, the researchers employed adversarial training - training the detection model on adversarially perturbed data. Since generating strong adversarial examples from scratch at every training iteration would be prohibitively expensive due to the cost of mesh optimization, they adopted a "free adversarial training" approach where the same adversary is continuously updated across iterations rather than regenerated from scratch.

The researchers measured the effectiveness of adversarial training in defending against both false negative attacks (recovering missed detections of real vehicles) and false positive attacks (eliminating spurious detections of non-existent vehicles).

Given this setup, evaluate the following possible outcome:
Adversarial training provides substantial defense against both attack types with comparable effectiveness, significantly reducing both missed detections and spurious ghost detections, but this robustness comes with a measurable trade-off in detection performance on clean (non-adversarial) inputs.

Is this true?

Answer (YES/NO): NO